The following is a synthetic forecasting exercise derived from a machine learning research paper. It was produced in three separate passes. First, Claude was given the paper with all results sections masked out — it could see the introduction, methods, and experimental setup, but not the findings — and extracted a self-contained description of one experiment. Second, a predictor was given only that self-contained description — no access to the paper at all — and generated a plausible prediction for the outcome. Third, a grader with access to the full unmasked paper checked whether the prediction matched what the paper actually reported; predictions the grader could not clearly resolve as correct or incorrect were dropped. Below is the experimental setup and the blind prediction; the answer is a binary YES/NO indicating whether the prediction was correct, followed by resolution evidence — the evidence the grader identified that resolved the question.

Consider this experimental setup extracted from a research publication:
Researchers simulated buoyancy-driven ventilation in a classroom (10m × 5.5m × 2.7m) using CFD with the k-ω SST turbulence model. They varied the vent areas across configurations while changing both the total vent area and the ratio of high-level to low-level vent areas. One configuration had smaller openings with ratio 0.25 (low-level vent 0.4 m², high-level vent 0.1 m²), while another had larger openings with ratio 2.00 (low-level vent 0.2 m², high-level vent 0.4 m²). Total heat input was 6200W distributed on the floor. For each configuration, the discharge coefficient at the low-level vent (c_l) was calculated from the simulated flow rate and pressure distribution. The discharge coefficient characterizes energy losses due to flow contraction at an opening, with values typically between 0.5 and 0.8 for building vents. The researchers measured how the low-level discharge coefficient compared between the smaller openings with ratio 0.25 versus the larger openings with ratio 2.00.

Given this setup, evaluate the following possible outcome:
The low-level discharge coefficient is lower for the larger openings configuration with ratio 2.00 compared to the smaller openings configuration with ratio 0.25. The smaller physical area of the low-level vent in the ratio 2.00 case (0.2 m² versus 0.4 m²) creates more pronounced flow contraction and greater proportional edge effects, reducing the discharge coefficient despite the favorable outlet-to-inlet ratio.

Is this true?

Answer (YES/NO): NO